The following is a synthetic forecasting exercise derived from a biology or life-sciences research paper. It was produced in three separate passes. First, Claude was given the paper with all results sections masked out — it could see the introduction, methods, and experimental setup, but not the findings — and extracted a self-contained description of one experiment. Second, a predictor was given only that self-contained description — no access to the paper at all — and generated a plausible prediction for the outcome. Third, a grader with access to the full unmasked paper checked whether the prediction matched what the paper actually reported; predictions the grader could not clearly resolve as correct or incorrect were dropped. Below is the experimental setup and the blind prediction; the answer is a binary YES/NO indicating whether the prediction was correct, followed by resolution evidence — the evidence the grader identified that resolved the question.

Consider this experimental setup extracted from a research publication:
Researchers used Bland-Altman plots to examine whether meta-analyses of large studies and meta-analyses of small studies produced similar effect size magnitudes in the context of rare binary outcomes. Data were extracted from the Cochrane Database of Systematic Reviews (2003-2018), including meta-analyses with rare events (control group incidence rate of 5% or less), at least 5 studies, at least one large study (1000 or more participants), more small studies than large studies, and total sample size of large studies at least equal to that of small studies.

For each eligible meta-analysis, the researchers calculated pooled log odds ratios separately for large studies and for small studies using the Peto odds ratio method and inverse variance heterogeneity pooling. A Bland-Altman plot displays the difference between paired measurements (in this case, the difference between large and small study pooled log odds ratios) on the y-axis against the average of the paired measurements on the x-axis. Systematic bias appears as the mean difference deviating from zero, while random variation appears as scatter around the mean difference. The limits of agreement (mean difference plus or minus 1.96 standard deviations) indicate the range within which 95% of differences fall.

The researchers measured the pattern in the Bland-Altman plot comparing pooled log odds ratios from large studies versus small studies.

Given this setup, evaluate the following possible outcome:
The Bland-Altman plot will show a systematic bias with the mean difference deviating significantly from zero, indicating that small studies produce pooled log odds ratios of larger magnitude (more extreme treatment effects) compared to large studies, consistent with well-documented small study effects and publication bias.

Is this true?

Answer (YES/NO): NO